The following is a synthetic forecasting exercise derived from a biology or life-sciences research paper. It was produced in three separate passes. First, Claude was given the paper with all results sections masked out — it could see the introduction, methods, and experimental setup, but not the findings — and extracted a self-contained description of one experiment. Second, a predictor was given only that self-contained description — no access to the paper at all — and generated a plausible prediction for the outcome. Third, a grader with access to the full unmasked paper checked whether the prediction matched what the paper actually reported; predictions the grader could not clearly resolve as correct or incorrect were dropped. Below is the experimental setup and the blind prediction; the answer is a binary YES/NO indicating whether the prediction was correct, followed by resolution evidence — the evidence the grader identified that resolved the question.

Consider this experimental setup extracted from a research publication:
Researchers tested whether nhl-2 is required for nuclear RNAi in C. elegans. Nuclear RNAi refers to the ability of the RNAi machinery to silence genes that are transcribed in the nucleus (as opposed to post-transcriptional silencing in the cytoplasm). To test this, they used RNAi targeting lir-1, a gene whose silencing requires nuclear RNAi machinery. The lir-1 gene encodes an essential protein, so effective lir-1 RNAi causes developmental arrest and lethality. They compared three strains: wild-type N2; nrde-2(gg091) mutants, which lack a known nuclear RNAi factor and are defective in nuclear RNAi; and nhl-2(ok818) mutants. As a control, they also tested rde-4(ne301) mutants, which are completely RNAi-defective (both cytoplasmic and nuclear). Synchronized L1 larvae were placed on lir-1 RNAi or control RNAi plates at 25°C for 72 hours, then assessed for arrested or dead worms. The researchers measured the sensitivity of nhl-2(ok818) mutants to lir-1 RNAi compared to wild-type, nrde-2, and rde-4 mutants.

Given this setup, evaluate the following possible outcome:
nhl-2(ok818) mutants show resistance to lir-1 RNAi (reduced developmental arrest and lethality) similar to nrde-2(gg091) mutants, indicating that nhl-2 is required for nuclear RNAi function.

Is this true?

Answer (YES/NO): YES